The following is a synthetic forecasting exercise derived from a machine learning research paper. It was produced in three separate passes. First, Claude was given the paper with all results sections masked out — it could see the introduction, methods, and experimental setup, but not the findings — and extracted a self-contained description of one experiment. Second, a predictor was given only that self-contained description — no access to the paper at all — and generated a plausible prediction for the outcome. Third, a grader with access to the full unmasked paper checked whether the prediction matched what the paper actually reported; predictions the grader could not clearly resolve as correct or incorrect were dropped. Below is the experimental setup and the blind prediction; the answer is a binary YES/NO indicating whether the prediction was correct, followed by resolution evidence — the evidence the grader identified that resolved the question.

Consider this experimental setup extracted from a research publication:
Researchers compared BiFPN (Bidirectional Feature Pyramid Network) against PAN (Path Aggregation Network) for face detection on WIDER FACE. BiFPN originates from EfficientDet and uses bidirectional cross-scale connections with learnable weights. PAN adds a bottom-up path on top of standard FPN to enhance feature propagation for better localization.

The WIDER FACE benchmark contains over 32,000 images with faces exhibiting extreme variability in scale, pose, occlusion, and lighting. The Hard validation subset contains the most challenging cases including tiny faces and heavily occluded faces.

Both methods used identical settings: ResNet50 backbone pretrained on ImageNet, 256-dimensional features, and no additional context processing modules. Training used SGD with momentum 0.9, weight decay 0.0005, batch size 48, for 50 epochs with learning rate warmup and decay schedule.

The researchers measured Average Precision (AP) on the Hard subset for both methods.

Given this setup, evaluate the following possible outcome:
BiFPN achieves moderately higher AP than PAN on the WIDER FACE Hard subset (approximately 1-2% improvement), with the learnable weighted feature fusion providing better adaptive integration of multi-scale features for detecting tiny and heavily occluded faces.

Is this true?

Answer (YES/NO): NO